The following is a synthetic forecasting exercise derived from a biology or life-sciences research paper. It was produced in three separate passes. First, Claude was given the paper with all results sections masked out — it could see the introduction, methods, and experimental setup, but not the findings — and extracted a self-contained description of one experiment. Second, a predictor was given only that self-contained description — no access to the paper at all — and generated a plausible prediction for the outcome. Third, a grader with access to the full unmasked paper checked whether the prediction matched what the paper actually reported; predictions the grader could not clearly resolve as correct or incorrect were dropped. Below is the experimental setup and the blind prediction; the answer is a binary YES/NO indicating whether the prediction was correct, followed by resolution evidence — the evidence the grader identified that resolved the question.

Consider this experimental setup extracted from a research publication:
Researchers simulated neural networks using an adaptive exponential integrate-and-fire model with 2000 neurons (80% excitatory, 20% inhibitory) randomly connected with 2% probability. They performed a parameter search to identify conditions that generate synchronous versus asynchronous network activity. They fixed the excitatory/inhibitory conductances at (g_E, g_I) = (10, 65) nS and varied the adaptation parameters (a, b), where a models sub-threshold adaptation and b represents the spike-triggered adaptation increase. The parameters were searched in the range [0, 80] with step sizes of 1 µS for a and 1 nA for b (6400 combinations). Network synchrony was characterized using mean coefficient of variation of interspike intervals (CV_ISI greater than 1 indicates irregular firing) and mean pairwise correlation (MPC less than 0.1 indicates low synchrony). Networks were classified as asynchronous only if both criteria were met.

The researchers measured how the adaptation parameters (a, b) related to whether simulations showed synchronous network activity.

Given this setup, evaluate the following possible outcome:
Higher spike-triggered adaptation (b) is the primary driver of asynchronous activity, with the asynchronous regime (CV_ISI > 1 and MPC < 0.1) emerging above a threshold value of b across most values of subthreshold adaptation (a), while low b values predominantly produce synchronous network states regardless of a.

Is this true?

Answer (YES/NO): NO